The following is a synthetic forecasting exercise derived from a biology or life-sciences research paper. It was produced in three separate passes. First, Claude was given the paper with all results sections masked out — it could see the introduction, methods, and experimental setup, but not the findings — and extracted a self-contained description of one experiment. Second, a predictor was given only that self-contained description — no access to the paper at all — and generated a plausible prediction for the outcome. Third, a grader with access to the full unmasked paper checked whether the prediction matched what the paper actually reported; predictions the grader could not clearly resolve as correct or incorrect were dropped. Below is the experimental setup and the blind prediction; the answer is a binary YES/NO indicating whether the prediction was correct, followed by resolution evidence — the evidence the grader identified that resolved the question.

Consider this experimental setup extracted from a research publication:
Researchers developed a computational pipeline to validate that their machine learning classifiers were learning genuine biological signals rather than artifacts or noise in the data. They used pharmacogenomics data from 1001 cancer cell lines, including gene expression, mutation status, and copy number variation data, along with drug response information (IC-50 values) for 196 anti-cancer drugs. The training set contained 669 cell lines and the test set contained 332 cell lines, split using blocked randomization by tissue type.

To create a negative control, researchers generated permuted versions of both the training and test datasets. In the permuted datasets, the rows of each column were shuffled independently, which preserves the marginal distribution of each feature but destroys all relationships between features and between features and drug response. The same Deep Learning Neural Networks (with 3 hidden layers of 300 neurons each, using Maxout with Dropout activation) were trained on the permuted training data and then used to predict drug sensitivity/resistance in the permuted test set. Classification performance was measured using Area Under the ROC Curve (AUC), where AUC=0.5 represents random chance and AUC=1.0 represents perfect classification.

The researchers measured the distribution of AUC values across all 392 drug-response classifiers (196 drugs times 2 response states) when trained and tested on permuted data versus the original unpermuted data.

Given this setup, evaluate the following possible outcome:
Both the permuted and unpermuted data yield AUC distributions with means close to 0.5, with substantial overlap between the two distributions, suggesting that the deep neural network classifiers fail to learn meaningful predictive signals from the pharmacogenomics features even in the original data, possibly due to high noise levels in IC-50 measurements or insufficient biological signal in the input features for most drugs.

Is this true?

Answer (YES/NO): NO